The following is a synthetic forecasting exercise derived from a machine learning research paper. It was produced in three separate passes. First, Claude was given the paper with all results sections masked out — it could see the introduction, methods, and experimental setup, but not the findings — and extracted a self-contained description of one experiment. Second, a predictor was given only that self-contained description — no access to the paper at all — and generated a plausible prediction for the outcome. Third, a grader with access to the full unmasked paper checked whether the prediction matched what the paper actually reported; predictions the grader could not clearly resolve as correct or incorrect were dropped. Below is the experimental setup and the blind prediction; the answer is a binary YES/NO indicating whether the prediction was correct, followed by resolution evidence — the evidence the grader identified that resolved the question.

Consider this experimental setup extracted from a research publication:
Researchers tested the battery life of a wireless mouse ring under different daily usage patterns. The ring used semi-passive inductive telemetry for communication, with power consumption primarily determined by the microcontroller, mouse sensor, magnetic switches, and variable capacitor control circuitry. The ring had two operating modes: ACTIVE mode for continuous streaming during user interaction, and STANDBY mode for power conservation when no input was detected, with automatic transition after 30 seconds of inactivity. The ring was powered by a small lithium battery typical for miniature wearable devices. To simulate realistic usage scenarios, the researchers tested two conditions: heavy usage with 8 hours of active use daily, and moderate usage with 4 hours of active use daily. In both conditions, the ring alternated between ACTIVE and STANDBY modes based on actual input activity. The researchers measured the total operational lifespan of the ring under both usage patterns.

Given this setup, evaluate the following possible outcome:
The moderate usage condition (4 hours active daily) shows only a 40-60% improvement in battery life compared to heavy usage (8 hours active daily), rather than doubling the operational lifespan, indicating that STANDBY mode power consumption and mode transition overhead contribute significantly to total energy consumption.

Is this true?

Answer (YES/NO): NO